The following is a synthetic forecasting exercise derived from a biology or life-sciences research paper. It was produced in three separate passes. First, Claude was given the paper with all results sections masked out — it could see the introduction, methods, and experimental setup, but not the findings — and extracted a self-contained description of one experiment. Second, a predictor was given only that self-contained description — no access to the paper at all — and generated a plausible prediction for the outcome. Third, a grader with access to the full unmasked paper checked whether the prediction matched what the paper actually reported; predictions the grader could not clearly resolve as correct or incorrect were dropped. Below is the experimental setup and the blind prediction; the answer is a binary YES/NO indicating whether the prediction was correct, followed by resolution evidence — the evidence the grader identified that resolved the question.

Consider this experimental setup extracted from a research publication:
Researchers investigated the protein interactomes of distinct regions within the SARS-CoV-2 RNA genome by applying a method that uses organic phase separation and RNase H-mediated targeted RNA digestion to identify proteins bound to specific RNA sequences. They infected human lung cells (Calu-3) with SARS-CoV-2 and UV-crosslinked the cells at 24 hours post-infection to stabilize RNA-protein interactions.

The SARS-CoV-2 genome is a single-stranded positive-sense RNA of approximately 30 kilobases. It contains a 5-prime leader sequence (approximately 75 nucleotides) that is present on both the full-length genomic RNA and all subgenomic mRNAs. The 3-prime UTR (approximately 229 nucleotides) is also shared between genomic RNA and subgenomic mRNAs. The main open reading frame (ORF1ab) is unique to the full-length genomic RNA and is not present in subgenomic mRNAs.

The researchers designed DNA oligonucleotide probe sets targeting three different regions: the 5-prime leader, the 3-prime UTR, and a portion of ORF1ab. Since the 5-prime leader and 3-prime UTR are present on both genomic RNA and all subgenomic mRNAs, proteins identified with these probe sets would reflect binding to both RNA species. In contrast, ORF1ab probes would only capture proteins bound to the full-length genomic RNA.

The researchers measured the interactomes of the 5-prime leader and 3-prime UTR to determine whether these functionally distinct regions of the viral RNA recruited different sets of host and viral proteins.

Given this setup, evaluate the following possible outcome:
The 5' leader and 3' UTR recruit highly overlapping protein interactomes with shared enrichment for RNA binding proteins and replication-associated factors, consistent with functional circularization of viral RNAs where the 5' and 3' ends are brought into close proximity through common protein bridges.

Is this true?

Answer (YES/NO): NO